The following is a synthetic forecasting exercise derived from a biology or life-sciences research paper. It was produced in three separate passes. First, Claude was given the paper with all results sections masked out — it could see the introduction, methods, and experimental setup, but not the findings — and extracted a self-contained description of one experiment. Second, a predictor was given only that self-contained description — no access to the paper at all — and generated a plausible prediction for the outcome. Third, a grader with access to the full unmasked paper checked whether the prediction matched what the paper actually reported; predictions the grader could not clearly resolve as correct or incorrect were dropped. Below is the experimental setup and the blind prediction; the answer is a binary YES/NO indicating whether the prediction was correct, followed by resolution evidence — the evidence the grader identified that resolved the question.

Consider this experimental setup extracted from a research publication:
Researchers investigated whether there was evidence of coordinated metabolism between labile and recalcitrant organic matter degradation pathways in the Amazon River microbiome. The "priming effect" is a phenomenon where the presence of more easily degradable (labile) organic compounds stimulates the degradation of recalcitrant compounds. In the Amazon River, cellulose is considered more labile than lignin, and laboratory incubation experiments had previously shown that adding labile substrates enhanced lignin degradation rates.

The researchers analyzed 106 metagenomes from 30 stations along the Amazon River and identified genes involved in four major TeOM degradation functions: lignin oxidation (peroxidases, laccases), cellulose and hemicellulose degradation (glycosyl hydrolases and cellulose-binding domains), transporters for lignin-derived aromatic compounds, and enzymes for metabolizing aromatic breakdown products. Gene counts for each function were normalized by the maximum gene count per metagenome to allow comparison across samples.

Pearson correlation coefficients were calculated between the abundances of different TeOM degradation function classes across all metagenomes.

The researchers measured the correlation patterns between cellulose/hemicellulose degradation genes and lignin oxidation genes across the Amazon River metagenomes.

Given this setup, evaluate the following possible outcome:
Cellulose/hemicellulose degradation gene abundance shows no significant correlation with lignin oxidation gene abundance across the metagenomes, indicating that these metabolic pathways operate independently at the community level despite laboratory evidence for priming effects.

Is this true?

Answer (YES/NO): NO